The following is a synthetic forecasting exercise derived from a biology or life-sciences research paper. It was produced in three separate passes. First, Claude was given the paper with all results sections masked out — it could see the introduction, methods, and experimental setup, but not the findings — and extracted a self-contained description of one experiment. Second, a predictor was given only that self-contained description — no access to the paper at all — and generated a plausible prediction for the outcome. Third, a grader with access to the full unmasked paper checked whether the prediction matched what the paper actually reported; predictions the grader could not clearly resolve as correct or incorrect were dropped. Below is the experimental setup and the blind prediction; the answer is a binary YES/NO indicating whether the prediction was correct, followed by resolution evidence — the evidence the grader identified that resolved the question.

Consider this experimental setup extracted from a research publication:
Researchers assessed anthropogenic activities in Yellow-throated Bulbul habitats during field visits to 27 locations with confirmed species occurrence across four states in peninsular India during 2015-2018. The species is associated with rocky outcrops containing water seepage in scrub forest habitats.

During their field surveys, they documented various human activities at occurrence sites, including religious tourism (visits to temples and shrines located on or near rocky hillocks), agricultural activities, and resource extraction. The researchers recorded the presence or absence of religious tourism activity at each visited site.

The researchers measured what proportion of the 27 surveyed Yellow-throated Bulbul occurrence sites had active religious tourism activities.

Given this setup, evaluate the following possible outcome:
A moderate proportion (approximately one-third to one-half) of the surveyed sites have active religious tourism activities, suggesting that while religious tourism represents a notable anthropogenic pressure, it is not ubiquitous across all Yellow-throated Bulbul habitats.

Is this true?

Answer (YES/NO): YES